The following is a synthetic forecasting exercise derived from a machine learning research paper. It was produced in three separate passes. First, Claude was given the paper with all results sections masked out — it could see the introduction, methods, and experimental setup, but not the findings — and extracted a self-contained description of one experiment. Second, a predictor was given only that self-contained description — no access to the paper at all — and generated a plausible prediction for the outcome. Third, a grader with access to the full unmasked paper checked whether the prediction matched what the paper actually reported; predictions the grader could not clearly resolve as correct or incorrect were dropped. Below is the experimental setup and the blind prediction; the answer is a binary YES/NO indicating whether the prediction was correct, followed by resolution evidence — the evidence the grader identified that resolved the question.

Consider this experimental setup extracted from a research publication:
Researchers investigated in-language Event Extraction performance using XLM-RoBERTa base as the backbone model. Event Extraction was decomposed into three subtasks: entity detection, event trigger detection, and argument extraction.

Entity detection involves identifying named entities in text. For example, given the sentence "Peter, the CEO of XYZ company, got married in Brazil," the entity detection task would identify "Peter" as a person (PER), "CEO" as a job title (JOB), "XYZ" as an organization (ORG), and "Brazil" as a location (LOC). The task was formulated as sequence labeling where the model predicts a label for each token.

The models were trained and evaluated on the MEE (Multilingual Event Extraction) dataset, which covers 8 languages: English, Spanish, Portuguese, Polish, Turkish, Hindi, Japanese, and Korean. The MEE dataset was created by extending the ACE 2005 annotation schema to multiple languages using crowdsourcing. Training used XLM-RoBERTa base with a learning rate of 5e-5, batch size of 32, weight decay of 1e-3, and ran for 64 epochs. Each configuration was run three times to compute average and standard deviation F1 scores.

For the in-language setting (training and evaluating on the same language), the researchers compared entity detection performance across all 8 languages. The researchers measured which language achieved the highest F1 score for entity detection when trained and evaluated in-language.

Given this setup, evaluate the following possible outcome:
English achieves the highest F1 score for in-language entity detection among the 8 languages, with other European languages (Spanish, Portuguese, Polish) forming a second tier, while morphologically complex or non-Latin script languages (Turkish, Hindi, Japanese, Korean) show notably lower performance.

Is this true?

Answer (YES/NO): NO